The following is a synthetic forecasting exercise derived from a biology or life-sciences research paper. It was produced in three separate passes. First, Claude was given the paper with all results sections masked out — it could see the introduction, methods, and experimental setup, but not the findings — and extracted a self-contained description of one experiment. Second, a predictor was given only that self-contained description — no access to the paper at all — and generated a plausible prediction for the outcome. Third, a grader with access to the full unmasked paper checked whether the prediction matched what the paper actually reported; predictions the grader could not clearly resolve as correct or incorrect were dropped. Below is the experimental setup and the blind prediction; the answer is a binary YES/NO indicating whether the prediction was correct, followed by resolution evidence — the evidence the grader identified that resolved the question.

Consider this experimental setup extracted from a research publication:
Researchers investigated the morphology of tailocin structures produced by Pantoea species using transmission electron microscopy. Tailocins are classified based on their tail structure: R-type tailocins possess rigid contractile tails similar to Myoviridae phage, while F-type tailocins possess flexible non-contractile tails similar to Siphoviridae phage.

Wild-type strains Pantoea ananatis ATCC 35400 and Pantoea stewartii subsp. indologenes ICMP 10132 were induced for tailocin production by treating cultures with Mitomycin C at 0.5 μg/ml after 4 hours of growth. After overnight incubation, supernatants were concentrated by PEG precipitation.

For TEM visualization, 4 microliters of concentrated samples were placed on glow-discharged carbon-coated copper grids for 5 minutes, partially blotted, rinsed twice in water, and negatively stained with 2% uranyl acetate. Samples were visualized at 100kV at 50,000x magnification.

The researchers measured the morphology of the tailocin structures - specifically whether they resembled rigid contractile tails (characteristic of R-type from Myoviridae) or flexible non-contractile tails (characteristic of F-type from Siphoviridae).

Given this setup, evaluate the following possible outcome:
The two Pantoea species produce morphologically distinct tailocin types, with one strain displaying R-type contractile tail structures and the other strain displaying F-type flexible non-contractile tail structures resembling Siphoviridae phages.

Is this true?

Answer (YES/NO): NO